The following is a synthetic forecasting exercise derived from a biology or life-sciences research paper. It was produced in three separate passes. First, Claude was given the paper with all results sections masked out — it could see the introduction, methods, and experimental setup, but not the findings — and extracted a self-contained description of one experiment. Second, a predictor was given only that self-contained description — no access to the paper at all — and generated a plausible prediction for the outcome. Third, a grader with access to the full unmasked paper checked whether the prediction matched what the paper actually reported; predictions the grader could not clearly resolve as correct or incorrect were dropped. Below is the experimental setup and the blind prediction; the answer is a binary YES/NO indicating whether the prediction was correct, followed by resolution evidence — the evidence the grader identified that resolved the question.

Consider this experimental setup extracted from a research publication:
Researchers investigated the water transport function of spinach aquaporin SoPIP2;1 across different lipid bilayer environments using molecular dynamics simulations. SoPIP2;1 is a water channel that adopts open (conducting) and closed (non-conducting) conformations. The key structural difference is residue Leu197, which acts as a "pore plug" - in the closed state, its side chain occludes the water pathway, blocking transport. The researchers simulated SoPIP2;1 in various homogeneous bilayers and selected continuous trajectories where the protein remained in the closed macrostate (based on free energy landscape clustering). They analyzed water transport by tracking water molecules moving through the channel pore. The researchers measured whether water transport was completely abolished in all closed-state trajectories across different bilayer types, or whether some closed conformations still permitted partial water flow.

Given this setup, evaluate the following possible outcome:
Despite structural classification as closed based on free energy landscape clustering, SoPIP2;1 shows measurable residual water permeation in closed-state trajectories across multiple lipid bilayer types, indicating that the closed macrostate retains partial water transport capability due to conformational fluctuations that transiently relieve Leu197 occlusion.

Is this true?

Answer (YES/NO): YES